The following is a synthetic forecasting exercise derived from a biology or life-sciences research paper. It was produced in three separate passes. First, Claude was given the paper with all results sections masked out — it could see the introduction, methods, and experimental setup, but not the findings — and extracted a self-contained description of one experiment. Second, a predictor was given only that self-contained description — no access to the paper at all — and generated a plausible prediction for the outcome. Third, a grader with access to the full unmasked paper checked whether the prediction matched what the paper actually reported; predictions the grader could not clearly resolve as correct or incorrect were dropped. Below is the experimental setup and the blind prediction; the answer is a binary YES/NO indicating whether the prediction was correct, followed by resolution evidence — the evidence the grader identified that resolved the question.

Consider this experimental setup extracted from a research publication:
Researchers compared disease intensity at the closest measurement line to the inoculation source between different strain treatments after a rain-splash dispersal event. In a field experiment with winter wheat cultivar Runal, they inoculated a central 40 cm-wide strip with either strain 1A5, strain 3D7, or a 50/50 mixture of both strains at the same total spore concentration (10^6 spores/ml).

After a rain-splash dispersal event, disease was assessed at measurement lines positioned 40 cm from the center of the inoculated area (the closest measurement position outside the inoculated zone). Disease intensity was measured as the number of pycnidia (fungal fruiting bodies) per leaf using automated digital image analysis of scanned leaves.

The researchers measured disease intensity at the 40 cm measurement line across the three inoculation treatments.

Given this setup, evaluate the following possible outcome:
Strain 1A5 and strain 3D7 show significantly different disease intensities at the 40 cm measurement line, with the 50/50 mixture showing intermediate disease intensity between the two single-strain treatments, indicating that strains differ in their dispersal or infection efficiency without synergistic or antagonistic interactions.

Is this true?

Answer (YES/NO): NO